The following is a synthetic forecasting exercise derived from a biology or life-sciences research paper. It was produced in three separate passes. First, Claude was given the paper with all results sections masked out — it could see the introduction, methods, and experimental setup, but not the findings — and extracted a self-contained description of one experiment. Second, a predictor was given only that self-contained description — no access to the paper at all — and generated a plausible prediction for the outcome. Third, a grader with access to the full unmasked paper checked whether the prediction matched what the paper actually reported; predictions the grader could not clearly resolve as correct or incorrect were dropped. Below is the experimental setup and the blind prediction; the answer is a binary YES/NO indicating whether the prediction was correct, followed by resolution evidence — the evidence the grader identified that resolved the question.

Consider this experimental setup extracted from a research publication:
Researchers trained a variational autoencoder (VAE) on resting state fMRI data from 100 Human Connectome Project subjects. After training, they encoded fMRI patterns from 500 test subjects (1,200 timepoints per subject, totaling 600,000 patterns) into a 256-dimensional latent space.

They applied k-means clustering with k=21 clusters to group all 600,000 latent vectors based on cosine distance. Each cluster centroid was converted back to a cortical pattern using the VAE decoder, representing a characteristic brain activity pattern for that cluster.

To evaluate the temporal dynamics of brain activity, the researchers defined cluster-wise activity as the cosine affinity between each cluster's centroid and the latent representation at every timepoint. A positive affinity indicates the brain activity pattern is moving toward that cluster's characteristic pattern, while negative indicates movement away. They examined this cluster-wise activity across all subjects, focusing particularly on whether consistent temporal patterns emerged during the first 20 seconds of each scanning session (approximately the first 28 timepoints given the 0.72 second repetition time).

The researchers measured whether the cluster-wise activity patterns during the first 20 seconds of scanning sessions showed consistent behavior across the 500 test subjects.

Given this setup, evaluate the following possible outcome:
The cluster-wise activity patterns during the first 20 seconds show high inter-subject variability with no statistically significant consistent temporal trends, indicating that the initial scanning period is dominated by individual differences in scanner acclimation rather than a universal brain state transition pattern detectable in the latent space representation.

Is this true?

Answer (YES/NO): NO